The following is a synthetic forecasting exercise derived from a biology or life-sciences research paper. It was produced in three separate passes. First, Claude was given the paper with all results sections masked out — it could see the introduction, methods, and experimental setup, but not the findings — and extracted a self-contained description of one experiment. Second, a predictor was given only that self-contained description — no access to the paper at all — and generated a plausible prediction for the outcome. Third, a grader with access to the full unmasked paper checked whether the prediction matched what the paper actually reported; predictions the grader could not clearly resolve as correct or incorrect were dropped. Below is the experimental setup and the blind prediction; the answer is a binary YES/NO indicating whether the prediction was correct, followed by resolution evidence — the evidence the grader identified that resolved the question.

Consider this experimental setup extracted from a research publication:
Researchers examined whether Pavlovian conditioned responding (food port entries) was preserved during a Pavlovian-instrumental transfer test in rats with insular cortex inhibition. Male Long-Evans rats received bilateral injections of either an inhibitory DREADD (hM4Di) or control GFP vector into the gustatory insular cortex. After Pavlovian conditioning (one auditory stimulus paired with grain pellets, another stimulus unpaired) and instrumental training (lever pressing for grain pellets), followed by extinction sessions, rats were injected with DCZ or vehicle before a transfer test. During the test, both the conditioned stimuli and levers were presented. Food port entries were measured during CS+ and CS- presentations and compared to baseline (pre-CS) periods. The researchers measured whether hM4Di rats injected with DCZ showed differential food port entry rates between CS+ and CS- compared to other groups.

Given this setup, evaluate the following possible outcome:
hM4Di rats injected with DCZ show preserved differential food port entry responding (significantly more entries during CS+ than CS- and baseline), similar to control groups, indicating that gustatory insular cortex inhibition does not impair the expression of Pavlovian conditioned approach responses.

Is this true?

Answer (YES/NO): YES